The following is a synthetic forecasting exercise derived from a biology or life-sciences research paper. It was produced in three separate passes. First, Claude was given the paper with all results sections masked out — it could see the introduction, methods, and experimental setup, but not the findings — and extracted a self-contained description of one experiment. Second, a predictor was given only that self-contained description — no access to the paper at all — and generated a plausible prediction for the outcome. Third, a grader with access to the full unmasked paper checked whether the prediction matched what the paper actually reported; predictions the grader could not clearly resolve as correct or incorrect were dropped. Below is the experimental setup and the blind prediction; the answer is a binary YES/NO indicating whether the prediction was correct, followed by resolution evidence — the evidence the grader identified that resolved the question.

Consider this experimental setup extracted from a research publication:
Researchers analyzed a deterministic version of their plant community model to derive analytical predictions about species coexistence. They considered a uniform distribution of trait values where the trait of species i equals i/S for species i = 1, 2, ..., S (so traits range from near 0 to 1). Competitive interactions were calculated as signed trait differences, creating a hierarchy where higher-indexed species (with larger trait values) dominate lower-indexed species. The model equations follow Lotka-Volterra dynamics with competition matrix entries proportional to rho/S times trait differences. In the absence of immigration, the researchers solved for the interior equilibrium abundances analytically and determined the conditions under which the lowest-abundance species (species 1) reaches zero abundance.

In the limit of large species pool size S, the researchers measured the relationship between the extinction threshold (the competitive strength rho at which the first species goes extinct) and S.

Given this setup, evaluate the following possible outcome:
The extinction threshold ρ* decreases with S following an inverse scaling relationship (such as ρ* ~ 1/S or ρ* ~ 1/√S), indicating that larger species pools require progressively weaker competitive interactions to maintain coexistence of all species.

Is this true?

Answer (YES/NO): YES